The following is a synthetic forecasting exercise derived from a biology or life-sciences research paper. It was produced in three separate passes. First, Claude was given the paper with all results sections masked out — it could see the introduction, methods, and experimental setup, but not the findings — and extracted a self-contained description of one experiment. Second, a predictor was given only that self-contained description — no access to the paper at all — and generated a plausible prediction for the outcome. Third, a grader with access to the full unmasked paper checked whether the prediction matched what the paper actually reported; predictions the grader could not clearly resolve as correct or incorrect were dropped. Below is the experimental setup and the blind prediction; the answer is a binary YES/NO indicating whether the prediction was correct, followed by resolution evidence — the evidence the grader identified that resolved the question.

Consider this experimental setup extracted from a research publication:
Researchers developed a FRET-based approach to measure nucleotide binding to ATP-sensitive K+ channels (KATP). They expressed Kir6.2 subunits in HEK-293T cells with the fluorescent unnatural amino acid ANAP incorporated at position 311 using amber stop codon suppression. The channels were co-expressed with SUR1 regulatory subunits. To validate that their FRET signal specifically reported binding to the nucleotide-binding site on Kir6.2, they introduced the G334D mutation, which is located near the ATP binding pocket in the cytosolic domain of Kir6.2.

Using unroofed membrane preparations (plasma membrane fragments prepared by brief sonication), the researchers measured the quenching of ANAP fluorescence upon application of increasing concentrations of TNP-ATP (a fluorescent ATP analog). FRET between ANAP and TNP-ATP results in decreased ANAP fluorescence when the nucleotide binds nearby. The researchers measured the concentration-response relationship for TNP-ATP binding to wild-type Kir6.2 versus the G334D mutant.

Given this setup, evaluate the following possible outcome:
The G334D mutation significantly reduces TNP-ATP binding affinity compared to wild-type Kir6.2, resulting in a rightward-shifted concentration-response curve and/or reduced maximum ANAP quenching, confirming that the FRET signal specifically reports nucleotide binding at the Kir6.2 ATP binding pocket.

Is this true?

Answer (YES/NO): YES